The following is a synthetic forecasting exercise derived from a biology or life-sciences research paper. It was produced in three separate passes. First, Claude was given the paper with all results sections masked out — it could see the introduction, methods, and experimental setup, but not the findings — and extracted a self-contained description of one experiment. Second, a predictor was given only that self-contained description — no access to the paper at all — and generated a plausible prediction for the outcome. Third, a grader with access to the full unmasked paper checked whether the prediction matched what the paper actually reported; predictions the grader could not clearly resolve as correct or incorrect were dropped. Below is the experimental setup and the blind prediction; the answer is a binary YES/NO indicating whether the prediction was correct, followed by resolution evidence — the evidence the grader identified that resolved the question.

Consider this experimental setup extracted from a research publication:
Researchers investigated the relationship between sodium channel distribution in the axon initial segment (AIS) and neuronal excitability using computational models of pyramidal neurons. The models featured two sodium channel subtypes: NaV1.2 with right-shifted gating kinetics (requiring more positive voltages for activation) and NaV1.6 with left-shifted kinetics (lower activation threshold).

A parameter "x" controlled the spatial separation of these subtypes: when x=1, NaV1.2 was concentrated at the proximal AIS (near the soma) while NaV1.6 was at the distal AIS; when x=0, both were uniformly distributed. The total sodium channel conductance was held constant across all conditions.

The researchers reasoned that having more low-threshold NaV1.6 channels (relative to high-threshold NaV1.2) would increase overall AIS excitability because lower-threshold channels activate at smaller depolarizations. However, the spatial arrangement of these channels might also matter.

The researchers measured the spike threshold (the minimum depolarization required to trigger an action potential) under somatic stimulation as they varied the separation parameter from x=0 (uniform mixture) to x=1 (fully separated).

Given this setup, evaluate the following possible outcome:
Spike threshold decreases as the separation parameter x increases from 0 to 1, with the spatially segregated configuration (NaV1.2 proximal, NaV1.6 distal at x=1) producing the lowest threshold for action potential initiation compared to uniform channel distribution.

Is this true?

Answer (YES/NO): NO